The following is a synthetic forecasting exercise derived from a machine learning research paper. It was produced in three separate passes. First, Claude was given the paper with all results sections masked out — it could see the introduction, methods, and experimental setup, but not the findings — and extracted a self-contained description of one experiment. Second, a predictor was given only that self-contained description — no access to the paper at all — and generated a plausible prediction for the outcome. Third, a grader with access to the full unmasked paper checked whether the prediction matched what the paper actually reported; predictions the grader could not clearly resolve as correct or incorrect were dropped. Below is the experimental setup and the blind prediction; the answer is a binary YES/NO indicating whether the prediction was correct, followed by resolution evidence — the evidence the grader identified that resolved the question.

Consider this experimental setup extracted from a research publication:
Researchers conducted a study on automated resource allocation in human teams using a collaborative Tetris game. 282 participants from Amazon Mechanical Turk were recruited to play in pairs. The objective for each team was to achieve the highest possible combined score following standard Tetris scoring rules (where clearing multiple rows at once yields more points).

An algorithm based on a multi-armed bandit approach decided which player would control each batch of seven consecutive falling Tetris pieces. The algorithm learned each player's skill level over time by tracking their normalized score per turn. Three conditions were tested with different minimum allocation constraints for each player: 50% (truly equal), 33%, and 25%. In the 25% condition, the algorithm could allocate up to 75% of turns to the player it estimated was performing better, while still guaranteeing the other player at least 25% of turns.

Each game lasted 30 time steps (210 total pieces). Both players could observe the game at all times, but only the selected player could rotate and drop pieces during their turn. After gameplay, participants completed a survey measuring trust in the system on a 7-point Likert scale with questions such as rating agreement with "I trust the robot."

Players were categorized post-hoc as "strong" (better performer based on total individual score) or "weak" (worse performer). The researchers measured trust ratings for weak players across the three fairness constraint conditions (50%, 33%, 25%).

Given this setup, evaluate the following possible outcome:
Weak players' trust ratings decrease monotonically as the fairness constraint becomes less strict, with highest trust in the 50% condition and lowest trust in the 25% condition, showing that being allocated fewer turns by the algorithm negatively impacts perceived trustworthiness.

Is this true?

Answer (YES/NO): NO